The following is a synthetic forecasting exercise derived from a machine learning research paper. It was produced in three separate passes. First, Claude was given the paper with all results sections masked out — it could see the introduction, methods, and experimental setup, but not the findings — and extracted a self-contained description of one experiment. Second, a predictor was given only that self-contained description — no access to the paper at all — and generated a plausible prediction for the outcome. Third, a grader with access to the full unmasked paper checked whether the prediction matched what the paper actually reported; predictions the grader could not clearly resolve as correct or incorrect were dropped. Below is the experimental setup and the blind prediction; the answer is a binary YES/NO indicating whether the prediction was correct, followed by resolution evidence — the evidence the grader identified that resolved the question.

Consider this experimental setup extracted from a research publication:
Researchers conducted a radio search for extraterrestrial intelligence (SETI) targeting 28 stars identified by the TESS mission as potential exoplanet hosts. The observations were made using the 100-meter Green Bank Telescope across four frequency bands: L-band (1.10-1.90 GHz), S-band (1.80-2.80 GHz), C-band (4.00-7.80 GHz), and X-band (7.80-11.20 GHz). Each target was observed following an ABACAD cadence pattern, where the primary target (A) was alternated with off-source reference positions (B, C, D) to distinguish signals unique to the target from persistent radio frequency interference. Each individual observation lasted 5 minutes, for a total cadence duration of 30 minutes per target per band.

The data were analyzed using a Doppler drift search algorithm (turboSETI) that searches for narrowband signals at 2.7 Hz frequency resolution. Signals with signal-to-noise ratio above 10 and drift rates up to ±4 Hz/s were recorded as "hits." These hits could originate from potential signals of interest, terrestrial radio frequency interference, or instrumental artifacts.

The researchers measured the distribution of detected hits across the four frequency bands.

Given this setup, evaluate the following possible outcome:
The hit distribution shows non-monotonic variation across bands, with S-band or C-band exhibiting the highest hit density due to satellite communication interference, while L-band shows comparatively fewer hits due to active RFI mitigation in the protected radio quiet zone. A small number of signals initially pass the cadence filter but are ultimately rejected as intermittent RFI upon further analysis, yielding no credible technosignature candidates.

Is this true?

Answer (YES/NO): NO